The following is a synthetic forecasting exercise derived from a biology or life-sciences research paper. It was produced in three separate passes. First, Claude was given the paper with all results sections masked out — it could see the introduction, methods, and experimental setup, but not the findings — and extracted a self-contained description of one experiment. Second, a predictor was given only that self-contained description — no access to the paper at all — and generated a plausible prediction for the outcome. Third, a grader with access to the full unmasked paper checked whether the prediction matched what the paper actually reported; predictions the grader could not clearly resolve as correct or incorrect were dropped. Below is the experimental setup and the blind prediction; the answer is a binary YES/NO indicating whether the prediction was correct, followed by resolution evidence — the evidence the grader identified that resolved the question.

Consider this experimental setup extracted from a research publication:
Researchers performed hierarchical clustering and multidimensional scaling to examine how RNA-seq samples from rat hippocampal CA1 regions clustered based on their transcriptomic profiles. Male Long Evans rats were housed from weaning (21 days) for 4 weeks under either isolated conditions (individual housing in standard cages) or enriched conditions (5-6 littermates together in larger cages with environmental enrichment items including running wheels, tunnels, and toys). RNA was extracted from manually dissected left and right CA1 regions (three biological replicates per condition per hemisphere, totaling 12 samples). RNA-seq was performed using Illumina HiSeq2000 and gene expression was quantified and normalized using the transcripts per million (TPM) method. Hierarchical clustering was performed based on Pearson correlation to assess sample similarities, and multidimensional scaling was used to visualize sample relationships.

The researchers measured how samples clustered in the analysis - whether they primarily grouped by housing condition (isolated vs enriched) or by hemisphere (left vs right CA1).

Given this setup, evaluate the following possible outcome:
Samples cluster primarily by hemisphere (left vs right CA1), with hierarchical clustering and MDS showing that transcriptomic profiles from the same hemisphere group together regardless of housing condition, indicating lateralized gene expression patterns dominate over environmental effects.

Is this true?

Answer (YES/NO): NO